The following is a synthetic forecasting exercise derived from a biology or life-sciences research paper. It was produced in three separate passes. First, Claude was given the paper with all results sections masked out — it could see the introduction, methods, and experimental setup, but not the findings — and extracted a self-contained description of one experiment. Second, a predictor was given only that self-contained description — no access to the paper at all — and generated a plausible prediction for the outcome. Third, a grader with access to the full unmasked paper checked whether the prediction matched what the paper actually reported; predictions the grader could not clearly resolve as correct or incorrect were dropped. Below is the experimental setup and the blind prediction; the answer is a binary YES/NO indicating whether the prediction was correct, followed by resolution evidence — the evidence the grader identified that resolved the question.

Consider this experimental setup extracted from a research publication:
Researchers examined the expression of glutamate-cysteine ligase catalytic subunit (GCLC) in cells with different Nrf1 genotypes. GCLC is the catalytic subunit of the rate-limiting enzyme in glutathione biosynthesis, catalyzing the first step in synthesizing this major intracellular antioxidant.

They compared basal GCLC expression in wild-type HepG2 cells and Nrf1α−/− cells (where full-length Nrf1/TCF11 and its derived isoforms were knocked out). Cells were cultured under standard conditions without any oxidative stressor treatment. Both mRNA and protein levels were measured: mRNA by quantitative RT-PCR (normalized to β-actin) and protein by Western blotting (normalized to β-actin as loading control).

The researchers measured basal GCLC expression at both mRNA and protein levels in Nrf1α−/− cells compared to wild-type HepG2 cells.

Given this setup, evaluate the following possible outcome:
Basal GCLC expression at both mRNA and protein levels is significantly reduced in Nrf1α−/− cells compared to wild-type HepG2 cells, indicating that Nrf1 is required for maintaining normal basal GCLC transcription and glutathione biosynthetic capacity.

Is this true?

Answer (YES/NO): NO